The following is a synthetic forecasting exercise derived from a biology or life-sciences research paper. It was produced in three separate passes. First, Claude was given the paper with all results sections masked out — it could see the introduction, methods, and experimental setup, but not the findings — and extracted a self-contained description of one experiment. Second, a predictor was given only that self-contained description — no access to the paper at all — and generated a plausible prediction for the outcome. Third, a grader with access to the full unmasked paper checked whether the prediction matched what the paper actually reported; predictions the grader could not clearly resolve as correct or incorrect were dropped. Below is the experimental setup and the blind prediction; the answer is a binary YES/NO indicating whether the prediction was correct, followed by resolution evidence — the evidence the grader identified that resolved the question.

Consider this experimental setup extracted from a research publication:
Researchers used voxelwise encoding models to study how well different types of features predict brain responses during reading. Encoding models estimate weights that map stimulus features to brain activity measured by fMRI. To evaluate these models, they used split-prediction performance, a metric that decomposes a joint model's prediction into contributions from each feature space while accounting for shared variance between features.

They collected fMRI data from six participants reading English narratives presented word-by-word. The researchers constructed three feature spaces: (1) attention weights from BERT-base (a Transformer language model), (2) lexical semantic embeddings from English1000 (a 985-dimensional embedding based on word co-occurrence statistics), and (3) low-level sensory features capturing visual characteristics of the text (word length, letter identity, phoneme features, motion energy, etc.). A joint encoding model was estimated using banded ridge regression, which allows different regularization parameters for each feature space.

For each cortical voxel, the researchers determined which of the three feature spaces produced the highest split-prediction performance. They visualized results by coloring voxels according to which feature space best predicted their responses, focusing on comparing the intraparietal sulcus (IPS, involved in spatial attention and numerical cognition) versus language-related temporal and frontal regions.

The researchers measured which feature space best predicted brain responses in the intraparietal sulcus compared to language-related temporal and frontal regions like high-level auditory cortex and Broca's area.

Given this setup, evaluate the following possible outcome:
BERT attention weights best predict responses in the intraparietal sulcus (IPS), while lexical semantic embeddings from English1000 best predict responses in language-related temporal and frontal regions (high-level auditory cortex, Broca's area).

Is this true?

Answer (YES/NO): NO